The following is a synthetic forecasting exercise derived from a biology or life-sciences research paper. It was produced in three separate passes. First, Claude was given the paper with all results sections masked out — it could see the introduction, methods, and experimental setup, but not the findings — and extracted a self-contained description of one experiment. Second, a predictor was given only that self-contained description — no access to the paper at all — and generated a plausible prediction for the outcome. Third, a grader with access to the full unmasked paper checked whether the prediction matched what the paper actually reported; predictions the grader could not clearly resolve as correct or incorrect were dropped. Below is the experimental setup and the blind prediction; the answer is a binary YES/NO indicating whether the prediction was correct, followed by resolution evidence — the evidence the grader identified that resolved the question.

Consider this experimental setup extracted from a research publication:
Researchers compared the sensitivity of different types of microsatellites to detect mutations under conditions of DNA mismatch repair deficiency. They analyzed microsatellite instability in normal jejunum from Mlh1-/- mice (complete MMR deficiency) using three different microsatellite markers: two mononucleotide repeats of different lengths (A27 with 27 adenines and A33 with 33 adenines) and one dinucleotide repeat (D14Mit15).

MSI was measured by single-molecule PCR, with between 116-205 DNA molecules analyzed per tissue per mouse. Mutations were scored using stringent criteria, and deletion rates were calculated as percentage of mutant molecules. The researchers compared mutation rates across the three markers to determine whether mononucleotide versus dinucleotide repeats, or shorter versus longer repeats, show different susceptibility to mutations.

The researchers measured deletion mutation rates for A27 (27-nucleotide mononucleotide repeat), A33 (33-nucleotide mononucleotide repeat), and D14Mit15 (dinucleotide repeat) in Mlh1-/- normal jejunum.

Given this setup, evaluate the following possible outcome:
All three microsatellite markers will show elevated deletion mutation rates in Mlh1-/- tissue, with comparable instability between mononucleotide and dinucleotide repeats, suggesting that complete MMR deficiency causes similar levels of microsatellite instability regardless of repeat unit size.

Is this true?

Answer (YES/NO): NO